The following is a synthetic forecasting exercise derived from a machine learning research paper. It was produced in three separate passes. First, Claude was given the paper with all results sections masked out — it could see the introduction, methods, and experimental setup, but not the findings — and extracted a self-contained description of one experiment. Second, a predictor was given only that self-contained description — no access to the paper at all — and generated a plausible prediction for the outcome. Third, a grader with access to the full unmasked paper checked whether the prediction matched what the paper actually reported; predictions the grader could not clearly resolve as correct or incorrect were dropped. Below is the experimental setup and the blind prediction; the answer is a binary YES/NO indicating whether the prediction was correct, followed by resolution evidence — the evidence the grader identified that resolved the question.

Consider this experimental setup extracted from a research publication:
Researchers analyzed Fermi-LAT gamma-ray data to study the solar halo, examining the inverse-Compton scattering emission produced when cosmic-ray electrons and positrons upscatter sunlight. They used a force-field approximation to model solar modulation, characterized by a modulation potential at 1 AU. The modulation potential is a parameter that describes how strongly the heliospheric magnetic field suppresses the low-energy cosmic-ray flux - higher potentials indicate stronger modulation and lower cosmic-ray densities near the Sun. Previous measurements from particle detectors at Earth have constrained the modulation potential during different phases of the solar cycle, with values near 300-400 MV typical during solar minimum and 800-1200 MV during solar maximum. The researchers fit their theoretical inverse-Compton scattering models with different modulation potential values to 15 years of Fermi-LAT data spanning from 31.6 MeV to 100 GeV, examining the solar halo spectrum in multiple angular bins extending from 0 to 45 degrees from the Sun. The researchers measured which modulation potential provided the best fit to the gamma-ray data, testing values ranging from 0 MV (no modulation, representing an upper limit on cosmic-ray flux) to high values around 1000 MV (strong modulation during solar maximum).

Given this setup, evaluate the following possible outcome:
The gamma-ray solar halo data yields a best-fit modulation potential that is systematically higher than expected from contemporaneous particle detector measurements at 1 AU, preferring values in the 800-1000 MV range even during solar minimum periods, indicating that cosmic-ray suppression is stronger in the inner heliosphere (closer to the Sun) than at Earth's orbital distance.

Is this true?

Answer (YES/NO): NO